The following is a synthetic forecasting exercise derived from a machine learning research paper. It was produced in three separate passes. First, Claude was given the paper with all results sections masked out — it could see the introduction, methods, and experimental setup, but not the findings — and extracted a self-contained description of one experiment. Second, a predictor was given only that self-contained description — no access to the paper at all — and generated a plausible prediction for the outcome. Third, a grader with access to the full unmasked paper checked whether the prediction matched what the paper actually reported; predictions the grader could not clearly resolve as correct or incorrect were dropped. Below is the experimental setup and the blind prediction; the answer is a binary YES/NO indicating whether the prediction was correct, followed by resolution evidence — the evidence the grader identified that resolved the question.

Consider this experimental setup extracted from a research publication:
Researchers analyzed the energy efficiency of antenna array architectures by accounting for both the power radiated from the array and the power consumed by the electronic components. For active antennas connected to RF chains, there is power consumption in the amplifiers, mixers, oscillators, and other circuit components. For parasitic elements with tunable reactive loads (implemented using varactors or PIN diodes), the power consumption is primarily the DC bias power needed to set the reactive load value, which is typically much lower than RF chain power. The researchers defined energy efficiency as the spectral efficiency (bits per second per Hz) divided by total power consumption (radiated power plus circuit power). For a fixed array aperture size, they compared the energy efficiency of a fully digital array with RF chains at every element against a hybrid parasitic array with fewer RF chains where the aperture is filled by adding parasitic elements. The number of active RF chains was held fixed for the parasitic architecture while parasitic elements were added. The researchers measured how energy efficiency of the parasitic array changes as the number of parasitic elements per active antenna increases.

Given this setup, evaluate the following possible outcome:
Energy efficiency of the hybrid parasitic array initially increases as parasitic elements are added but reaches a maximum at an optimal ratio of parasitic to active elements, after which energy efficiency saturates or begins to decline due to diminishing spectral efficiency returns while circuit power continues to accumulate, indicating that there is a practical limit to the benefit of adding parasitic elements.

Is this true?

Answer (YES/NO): NO